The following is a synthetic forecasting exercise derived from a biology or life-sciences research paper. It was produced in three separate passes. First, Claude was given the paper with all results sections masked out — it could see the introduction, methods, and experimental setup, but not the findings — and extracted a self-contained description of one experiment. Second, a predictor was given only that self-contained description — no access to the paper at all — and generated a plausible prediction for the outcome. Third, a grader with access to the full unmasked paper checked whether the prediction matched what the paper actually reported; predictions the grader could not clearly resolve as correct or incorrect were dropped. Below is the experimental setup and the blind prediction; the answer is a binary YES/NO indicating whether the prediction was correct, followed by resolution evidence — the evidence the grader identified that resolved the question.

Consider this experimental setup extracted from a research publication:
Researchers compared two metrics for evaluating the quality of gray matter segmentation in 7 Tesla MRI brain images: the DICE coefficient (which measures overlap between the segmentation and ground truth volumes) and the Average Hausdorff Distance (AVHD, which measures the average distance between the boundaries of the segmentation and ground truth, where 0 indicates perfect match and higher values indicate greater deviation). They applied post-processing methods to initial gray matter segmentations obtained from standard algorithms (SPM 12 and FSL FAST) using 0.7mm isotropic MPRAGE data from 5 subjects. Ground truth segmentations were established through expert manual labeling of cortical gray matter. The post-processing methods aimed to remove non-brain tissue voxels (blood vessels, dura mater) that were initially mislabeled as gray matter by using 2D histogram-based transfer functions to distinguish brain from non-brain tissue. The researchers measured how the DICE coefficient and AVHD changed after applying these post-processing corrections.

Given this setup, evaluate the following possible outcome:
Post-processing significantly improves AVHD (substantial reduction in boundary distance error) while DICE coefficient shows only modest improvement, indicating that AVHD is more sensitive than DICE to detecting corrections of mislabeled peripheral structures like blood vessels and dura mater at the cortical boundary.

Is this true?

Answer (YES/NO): NO